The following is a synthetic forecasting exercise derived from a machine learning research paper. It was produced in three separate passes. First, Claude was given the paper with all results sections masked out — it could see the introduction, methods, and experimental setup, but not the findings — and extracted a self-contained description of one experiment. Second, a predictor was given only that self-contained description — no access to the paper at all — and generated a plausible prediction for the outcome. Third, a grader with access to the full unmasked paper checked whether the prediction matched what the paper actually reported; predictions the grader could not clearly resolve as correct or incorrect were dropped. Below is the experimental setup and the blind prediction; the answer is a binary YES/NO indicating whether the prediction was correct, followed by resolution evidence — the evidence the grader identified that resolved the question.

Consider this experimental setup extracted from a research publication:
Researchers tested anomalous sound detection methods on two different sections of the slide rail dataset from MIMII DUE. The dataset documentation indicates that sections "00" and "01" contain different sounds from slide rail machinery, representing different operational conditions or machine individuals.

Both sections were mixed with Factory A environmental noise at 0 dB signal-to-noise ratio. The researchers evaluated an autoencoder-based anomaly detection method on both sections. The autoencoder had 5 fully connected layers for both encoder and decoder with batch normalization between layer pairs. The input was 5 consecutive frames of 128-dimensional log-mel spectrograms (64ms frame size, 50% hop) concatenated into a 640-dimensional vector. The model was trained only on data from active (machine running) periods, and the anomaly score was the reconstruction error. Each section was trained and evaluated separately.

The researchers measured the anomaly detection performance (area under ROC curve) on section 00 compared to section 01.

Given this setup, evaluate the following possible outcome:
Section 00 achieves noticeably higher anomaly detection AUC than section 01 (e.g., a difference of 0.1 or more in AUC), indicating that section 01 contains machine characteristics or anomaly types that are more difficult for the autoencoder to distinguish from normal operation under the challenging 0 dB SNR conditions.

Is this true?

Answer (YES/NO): NO